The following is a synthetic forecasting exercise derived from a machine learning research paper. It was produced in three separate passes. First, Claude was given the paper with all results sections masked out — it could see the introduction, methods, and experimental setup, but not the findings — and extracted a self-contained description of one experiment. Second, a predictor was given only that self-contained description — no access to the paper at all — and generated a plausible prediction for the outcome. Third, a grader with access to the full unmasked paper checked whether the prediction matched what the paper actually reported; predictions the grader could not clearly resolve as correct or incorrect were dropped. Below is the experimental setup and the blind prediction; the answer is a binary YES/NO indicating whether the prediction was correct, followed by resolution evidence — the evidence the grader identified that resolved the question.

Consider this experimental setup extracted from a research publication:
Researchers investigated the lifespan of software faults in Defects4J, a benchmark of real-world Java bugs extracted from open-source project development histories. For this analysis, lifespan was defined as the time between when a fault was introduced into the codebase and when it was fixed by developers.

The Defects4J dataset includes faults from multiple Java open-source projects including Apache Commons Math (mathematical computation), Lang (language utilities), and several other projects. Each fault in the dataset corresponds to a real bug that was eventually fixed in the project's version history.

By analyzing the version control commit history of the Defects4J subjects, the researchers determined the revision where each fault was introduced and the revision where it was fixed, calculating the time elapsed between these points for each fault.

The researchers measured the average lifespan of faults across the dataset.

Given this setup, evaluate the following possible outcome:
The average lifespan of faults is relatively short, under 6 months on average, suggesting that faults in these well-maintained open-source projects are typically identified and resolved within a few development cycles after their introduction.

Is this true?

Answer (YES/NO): YES